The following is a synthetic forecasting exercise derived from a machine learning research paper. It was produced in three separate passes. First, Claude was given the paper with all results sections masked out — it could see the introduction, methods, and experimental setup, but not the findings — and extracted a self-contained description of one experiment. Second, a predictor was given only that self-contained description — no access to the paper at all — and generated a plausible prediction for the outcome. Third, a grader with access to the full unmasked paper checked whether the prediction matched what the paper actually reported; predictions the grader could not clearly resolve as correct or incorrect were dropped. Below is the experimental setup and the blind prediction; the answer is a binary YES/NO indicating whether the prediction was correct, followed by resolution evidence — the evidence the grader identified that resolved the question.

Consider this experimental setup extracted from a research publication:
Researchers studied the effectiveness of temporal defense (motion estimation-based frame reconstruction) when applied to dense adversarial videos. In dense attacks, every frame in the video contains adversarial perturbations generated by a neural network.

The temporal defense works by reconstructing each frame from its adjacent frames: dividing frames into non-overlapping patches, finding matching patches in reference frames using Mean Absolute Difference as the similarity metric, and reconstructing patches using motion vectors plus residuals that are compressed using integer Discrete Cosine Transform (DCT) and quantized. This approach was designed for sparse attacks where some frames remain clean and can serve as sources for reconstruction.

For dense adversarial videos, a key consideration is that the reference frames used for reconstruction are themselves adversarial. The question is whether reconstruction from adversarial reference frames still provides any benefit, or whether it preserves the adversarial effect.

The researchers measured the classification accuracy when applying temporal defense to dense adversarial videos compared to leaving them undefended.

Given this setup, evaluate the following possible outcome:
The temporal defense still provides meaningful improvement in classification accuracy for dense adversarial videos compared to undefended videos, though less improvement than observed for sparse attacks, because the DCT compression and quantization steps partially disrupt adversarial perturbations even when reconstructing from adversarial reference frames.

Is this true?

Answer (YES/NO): NO